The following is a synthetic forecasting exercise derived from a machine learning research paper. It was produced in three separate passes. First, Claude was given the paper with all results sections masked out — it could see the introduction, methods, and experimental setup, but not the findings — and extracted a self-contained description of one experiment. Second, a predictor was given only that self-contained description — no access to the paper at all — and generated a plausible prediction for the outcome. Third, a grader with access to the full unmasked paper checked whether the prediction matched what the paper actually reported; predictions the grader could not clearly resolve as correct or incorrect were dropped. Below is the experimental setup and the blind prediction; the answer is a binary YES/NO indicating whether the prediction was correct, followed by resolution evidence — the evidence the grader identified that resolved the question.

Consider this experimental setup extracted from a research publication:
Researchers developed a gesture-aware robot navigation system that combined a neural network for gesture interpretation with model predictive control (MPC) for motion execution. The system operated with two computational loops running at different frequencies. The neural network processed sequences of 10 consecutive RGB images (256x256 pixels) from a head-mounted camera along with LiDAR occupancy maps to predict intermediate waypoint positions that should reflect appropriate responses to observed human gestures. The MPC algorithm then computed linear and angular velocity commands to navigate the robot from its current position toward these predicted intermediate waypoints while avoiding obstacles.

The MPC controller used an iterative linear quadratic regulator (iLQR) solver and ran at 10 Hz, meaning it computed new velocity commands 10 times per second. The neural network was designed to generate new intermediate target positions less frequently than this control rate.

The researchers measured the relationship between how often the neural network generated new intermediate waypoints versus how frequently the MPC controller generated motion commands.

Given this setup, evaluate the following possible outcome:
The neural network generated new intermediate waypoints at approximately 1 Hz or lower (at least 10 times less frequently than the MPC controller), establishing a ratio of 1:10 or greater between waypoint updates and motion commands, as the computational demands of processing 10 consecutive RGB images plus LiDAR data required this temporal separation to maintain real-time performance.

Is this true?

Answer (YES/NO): YES